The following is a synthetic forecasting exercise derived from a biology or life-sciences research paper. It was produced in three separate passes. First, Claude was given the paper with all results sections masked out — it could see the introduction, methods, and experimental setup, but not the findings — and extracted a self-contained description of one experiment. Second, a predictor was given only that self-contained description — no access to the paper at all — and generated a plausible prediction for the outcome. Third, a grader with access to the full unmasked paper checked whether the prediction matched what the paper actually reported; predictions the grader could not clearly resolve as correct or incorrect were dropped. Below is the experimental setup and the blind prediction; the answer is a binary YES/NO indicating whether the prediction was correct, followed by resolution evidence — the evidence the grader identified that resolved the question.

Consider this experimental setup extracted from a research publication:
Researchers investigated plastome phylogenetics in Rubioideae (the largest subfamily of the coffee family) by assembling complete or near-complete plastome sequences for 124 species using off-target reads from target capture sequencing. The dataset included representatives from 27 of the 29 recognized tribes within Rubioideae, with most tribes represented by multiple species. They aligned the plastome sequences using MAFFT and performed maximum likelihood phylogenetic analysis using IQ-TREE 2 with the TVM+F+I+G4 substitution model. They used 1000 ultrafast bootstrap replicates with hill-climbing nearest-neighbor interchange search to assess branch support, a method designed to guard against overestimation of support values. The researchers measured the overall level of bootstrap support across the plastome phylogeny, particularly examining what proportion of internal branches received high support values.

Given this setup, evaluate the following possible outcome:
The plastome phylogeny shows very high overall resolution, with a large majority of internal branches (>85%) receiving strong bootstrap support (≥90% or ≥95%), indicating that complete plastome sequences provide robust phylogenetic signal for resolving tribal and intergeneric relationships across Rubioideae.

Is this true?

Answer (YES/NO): YES